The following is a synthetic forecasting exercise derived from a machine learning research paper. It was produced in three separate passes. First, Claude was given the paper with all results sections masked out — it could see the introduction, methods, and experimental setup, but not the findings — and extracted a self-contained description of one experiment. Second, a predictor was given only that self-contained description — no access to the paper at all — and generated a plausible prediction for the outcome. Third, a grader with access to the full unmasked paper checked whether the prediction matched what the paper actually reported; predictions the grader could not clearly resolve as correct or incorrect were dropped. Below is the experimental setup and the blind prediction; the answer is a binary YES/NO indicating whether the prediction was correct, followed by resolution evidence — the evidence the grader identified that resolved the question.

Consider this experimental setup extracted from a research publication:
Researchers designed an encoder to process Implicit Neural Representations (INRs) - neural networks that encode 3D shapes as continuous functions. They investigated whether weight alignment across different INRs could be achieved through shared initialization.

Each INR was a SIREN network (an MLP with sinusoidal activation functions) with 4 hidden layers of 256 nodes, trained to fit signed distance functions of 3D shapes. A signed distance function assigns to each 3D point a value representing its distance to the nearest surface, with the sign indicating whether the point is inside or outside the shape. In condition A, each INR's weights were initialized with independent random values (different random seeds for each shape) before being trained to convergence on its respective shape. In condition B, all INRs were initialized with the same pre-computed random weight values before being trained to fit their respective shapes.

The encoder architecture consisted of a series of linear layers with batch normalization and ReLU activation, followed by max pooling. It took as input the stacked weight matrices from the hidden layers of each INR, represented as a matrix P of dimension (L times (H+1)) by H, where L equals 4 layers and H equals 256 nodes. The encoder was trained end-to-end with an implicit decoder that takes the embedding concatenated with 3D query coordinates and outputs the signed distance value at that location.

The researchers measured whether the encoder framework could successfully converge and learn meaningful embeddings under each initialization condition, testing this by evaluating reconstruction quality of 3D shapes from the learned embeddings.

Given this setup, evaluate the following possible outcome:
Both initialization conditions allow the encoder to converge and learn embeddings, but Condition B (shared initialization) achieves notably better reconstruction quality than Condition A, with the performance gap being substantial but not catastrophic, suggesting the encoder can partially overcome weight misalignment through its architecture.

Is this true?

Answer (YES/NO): NO